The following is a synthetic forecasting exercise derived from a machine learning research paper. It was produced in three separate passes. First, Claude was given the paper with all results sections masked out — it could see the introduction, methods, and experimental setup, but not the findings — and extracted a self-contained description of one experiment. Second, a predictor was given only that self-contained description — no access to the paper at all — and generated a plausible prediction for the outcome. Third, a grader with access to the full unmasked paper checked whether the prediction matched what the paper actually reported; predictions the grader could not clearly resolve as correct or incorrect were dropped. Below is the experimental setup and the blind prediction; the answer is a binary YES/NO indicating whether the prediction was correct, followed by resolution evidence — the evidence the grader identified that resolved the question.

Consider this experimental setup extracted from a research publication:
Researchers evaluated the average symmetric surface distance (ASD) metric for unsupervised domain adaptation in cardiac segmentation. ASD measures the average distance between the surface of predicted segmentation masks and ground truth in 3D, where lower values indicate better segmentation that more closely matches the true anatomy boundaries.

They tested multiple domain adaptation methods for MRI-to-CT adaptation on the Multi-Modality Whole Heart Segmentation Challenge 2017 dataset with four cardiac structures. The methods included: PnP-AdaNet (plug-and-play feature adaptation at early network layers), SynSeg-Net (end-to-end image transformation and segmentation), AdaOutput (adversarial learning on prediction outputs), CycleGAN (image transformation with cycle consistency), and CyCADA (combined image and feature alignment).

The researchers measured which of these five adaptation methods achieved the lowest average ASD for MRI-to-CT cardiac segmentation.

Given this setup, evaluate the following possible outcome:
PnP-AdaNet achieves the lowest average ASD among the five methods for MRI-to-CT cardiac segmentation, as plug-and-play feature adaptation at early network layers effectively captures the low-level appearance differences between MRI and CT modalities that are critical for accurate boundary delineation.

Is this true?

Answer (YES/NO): NO